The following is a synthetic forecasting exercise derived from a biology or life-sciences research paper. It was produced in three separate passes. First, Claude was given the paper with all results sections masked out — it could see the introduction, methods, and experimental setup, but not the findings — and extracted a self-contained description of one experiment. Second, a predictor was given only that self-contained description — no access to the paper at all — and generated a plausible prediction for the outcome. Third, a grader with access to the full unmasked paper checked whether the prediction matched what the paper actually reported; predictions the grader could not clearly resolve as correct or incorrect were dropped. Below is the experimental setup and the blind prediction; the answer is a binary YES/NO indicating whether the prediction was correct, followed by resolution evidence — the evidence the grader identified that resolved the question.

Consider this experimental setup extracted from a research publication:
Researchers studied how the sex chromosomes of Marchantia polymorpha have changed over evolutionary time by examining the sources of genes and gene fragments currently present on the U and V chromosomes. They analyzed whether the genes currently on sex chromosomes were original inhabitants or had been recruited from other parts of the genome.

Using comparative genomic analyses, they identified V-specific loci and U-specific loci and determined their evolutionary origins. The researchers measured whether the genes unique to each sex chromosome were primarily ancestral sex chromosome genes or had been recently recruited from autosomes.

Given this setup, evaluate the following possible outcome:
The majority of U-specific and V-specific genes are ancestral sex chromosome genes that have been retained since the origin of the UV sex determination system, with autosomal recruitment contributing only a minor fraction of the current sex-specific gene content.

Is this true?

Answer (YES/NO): NO